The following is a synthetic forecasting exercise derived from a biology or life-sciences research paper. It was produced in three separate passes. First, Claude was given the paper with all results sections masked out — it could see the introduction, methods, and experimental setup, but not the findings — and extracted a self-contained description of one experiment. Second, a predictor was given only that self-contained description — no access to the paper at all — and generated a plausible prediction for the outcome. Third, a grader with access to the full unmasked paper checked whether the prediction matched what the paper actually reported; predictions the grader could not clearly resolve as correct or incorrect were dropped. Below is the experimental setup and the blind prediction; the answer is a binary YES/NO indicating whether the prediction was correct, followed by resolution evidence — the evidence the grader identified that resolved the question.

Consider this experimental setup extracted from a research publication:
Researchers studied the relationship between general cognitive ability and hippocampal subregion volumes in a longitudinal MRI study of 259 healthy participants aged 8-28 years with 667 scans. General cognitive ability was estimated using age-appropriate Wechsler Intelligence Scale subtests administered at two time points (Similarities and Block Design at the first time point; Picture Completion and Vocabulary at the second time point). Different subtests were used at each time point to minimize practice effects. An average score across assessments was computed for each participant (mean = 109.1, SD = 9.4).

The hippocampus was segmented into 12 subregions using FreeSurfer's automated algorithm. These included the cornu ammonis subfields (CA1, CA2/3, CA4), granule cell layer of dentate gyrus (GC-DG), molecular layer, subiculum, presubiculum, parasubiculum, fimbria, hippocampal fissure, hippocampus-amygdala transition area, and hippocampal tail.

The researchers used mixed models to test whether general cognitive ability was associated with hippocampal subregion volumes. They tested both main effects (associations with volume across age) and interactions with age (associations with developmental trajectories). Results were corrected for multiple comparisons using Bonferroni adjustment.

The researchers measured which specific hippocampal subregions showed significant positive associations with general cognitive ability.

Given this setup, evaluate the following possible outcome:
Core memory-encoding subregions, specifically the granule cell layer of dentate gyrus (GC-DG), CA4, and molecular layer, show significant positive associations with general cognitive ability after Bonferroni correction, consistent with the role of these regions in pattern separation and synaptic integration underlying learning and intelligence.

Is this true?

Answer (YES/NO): NO